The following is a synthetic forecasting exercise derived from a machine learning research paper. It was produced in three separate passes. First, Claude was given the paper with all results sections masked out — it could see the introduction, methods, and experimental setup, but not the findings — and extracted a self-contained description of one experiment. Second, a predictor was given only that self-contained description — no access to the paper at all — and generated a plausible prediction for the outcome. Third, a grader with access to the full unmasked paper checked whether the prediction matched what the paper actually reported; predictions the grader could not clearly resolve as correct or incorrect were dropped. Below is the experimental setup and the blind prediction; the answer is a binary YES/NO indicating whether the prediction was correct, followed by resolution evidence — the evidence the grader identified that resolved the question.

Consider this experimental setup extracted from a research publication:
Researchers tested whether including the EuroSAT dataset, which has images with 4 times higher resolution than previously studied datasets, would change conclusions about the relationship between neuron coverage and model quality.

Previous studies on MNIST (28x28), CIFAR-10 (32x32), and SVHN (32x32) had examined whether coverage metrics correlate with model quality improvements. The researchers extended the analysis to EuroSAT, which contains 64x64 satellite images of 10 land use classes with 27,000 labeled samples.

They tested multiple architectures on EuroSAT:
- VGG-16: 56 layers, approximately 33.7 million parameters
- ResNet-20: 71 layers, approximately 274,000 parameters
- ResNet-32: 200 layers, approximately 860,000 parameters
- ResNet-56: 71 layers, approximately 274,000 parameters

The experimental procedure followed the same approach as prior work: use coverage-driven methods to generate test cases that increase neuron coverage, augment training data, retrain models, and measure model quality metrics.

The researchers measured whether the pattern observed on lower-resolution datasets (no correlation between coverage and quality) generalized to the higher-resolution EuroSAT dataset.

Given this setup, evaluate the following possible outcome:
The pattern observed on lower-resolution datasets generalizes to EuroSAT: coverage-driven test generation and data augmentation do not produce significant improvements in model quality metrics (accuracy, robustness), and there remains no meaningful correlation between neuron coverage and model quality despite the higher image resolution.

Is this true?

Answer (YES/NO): YES